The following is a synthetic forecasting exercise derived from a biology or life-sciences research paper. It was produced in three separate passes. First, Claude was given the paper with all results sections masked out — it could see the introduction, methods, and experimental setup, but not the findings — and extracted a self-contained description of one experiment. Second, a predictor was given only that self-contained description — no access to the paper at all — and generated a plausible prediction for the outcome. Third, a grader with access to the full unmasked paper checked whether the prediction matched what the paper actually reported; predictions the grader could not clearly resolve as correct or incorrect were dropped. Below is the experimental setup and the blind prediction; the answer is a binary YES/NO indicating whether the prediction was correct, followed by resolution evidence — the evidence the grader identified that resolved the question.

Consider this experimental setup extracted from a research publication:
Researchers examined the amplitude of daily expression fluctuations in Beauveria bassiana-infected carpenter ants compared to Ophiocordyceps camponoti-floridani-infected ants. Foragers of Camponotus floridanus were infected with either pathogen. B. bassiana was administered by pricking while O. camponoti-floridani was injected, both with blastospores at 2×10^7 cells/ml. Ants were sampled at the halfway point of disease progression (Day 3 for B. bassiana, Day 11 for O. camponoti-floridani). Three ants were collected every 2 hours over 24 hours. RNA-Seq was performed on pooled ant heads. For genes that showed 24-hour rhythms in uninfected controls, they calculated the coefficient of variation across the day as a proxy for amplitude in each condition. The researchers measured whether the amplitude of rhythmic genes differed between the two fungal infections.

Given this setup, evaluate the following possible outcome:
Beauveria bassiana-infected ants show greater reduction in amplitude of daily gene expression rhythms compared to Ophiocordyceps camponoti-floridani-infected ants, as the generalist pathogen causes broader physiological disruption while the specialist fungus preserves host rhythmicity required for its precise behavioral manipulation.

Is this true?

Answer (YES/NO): NO